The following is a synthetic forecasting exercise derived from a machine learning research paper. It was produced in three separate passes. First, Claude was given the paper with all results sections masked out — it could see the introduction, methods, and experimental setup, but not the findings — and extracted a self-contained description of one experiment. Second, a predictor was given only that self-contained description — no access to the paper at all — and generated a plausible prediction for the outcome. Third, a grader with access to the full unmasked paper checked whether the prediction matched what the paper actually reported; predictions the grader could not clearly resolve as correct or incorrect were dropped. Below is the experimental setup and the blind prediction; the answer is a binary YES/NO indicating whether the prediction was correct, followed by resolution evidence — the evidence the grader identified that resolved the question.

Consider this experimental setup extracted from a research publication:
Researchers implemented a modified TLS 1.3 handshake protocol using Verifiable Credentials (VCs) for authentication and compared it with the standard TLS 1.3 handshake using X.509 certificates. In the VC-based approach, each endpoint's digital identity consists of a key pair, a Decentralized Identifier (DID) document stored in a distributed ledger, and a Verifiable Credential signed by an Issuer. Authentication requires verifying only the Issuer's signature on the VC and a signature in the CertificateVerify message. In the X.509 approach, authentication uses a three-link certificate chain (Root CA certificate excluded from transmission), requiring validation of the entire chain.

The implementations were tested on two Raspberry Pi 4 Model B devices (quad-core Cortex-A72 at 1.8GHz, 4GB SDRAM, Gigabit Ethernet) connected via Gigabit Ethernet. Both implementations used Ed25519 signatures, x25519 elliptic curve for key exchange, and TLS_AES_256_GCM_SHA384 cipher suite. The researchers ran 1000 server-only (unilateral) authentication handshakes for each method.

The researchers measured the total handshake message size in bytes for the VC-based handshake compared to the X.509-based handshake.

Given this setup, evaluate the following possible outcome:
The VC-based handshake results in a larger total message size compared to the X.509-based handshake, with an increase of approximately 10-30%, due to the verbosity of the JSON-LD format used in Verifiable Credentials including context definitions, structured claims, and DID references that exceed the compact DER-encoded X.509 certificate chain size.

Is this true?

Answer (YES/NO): NO